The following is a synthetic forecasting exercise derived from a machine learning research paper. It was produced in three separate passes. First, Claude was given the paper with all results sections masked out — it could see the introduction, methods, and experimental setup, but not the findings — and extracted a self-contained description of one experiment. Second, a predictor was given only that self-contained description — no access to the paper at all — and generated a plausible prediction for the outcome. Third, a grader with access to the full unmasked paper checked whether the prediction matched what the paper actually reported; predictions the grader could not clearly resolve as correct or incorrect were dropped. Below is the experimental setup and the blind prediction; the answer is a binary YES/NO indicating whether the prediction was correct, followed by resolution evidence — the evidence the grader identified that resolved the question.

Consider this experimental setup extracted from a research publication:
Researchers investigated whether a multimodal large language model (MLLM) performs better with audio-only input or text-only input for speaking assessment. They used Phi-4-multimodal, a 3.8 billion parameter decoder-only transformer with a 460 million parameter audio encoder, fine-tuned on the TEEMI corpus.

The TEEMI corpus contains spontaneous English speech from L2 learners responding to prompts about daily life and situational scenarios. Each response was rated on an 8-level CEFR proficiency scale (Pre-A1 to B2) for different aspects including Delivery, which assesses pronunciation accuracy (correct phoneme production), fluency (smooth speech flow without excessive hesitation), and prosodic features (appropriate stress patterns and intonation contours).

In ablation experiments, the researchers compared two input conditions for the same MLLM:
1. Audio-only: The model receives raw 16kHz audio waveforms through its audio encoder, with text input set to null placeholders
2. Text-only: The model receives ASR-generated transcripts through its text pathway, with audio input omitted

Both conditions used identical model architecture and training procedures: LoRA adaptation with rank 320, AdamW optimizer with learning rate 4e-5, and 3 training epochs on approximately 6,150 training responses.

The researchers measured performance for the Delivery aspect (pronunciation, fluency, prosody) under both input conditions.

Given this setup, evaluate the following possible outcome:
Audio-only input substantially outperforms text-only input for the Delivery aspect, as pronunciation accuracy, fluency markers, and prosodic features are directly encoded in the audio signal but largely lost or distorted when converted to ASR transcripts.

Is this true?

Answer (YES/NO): YES